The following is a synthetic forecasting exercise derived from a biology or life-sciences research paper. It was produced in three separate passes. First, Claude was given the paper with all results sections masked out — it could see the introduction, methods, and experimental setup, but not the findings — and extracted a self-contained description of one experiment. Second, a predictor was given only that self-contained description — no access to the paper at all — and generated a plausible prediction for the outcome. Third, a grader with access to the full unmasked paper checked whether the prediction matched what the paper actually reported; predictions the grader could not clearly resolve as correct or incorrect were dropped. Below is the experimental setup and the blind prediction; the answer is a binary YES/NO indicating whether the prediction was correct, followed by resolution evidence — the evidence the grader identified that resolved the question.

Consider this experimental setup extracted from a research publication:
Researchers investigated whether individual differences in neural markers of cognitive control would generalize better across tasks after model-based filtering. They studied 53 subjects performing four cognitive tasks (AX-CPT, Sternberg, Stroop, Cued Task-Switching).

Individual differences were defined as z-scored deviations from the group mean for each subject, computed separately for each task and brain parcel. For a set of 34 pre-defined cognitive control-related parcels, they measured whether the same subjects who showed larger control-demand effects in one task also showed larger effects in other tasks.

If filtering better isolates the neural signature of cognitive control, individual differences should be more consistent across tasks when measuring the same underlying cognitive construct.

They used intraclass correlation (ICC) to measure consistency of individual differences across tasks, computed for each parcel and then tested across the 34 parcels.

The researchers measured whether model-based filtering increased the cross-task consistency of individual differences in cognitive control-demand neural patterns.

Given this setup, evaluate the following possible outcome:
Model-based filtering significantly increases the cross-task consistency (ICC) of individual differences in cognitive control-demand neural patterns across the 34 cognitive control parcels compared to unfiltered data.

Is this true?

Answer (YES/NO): YES